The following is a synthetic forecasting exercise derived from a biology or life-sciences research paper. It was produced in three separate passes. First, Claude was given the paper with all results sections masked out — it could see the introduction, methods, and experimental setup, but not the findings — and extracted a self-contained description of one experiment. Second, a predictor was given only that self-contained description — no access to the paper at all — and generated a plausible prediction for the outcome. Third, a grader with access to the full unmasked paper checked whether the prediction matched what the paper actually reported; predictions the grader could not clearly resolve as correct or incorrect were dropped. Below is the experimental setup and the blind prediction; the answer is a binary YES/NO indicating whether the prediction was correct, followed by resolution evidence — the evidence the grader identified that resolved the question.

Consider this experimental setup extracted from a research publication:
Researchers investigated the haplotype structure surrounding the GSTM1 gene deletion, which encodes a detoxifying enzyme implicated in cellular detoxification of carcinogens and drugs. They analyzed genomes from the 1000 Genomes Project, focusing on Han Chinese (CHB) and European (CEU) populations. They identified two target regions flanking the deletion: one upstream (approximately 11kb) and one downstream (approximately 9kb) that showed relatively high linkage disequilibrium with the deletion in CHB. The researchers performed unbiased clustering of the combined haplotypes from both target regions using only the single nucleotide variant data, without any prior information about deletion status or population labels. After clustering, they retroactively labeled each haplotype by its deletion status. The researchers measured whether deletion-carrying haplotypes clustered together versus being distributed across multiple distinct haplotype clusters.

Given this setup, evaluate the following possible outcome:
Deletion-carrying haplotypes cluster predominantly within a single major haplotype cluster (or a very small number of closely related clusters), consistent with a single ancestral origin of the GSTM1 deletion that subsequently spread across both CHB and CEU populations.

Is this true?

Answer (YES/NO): NO